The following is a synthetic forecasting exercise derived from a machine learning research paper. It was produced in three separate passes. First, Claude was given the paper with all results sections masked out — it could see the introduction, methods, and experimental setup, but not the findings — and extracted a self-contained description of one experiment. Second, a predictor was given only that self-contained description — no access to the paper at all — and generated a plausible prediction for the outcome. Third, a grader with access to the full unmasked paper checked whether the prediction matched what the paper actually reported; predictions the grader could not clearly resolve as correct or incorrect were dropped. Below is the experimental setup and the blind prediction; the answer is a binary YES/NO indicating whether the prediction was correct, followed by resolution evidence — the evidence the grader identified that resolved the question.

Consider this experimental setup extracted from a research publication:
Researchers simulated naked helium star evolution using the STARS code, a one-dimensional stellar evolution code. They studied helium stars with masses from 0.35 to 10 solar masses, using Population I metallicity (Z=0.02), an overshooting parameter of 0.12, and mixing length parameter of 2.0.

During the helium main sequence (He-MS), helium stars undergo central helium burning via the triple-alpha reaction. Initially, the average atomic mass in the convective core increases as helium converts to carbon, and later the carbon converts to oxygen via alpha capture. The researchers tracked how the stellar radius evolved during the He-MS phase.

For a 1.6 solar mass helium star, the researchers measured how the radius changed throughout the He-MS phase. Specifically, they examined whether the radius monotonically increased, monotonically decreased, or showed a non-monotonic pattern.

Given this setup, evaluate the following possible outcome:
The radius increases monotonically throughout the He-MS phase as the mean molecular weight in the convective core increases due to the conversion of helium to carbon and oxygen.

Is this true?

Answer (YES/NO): NO